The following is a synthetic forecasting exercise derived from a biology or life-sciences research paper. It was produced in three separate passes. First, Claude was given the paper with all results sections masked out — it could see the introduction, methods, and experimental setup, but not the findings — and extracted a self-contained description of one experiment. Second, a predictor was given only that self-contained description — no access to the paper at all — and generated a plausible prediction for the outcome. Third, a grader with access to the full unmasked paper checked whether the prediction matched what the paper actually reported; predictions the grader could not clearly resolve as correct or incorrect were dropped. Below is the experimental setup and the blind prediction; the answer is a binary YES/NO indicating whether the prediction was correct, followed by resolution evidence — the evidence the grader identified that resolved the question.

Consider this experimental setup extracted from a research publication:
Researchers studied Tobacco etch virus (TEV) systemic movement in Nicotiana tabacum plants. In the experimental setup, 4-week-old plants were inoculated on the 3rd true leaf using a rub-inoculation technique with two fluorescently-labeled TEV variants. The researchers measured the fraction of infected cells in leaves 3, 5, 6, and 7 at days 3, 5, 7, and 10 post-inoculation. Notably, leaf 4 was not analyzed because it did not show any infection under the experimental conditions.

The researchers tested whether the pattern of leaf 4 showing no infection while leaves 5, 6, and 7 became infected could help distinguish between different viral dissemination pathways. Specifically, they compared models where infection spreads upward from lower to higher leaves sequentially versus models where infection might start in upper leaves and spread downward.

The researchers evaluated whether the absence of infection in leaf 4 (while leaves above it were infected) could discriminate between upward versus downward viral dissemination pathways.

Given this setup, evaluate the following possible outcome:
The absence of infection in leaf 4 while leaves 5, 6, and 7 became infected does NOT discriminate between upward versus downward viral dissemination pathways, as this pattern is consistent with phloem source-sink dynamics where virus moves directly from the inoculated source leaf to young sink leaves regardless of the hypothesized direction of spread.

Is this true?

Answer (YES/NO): YES